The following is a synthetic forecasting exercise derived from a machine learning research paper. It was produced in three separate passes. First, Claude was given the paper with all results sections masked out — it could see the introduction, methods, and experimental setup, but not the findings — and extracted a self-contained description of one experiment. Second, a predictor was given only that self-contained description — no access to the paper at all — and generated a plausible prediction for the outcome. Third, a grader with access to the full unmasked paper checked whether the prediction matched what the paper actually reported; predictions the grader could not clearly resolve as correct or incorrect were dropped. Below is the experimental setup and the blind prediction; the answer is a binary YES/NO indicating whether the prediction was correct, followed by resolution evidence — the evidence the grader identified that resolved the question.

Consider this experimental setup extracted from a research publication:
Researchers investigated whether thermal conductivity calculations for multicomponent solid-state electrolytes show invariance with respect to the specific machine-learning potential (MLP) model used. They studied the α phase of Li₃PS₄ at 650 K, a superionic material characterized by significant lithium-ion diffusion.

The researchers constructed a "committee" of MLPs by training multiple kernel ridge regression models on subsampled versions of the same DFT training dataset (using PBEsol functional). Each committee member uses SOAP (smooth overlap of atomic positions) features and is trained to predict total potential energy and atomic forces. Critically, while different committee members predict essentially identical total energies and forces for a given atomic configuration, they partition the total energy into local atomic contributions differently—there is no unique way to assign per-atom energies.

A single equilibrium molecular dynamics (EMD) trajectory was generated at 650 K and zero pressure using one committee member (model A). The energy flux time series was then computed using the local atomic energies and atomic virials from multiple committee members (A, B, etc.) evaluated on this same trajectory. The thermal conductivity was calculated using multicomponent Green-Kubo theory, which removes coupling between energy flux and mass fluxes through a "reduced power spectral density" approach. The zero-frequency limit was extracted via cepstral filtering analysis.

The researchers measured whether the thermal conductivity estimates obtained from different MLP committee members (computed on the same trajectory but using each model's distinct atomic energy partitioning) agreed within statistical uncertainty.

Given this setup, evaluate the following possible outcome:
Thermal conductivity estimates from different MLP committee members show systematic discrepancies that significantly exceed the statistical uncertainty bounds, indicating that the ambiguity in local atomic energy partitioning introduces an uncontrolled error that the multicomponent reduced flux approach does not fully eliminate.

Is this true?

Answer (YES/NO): NO